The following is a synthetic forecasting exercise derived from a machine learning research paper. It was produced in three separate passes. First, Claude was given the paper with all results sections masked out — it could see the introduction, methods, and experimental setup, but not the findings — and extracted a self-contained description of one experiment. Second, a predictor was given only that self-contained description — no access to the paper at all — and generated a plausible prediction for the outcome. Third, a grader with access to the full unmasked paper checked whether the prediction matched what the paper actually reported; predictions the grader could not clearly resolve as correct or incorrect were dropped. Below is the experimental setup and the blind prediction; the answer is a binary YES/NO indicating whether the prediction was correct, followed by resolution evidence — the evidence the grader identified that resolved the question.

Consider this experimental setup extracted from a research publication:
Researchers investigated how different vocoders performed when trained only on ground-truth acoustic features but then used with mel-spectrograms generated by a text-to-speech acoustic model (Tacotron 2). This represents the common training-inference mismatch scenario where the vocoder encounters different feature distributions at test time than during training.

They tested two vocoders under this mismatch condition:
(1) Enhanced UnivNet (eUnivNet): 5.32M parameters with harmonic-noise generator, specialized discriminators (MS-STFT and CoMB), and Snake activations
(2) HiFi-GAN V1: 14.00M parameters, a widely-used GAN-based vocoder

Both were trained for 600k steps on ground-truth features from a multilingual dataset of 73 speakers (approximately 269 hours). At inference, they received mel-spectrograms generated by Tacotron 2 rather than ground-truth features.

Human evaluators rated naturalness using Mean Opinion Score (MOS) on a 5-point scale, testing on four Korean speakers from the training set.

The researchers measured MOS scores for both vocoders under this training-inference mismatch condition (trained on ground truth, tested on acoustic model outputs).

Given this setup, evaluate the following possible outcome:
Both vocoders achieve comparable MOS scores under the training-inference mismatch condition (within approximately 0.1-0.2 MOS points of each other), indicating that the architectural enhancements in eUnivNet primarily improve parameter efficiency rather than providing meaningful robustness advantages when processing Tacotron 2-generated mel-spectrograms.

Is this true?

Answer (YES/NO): NO